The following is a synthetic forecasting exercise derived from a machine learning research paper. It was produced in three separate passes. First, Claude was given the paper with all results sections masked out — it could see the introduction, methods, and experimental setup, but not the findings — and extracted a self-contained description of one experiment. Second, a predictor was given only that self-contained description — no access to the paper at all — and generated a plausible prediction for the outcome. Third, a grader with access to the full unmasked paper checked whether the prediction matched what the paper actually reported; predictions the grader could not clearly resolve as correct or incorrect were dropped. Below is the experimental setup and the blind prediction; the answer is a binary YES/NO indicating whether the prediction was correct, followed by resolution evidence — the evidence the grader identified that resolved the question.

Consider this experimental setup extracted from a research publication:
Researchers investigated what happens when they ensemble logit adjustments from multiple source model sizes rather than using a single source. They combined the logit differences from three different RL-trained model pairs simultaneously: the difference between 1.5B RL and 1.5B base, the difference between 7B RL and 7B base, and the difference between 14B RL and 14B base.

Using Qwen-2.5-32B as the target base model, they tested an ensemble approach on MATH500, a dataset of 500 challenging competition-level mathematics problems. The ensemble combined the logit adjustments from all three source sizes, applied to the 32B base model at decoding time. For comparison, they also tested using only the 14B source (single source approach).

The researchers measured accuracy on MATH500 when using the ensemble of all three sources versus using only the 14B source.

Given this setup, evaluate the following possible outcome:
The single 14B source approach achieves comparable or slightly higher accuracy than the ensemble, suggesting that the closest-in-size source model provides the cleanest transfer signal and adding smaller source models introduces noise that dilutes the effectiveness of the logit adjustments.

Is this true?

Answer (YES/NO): NO